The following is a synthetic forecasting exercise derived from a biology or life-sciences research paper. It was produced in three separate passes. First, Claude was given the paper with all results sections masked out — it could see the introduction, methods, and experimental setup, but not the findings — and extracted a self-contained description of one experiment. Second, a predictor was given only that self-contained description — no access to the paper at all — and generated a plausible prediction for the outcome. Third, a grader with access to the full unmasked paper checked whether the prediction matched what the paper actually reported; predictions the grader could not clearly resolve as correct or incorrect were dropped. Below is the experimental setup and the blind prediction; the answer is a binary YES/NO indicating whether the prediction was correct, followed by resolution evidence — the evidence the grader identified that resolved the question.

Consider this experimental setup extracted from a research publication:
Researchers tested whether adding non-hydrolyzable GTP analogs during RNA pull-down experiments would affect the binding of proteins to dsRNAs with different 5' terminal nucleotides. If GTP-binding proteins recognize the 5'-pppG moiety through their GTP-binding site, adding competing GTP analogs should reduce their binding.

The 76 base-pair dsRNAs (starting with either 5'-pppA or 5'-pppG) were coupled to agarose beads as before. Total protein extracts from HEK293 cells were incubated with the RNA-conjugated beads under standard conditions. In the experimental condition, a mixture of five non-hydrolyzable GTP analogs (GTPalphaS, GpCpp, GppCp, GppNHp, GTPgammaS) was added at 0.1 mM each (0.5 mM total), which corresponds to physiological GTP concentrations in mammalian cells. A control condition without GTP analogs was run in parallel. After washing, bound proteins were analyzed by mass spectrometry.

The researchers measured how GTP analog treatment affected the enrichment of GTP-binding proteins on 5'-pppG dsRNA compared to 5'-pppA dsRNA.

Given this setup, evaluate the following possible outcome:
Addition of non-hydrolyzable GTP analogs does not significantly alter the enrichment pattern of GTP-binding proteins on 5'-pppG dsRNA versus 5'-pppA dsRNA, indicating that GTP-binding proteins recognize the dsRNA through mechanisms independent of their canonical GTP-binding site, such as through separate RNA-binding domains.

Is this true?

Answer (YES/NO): NO